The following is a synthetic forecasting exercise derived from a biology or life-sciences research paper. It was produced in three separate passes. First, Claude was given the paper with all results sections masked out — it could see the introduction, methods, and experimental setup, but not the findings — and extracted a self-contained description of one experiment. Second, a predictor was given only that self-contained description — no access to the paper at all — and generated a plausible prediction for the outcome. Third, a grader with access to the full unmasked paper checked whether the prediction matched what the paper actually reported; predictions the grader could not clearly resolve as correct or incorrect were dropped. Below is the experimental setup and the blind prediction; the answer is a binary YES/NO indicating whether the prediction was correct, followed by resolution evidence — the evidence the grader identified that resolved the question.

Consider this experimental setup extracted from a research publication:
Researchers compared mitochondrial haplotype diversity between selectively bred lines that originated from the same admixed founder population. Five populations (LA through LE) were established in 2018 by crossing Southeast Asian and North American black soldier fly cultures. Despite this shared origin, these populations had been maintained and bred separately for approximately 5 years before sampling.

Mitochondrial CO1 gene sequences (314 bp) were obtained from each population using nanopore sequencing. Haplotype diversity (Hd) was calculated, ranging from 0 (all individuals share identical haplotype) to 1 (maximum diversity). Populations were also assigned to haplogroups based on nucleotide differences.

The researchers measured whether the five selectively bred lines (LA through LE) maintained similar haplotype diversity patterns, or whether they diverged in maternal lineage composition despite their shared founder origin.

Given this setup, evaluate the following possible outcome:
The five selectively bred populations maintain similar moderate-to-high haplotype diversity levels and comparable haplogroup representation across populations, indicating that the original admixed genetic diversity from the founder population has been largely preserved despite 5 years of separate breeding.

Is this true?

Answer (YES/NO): NO